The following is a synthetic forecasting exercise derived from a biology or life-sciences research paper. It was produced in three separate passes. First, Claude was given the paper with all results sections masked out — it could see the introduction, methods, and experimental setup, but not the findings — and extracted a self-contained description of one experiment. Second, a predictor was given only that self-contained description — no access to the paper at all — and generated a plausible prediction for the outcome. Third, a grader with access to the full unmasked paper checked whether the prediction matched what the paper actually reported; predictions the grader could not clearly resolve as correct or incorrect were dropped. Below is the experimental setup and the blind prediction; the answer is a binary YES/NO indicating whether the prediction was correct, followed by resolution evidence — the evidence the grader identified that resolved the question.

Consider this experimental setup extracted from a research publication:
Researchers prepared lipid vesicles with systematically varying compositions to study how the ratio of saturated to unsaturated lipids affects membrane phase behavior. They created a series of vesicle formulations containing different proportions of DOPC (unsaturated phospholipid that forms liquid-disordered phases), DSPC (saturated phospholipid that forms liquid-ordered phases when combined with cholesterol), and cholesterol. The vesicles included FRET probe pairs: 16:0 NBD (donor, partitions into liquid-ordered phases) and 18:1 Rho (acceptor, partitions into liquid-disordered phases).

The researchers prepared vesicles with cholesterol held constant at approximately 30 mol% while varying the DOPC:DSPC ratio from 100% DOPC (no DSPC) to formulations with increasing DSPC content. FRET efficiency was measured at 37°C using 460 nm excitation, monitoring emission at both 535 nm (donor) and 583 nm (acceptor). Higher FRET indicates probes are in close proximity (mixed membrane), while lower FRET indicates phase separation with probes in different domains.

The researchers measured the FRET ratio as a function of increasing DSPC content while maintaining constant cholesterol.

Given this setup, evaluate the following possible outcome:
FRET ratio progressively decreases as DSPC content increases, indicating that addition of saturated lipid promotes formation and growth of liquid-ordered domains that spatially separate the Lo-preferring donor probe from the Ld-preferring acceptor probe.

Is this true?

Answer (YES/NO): NO